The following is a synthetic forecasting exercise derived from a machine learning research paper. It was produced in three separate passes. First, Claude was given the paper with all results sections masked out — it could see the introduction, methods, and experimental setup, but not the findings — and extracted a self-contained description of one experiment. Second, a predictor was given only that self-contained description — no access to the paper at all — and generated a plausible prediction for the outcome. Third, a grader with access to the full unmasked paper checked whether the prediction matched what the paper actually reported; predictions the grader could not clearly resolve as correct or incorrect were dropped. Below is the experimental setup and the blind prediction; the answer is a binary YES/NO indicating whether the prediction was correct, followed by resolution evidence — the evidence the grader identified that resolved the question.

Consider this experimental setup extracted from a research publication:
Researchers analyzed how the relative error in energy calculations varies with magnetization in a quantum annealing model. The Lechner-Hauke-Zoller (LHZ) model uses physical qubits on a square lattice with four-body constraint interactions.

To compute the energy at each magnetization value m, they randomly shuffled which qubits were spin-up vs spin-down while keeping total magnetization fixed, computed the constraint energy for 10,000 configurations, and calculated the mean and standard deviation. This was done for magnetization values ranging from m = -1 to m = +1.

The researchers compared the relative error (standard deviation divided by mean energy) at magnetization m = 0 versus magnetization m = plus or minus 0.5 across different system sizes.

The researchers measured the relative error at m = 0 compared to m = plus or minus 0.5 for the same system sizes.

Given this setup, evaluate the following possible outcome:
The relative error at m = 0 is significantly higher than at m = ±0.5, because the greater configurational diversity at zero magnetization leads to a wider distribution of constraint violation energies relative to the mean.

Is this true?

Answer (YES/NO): NO